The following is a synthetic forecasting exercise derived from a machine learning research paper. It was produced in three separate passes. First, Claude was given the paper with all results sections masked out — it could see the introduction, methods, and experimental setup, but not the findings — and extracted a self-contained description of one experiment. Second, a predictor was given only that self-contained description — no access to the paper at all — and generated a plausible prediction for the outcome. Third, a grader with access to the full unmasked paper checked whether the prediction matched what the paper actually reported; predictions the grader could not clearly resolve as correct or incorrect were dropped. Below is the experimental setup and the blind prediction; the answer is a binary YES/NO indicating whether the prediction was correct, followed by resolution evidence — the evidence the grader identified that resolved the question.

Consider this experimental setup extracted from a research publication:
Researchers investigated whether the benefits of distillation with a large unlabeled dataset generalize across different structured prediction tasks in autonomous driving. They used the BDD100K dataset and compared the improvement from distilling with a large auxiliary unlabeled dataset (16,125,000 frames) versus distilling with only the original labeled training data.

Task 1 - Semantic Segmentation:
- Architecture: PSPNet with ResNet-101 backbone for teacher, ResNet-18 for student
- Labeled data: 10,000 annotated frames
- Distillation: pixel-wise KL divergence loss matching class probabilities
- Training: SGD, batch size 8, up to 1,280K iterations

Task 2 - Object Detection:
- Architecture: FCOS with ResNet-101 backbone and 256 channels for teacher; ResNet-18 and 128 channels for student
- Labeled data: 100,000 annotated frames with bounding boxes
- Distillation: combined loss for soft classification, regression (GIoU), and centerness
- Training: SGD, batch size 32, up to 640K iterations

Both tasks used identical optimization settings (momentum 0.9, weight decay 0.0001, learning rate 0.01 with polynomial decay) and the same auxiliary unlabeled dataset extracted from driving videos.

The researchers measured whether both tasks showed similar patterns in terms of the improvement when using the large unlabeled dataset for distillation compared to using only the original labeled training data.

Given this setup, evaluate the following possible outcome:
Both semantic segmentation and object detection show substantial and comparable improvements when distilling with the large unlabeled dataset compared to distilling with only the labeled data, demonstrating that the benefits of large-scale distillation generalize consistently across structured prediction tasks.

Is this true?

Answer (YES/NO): NO